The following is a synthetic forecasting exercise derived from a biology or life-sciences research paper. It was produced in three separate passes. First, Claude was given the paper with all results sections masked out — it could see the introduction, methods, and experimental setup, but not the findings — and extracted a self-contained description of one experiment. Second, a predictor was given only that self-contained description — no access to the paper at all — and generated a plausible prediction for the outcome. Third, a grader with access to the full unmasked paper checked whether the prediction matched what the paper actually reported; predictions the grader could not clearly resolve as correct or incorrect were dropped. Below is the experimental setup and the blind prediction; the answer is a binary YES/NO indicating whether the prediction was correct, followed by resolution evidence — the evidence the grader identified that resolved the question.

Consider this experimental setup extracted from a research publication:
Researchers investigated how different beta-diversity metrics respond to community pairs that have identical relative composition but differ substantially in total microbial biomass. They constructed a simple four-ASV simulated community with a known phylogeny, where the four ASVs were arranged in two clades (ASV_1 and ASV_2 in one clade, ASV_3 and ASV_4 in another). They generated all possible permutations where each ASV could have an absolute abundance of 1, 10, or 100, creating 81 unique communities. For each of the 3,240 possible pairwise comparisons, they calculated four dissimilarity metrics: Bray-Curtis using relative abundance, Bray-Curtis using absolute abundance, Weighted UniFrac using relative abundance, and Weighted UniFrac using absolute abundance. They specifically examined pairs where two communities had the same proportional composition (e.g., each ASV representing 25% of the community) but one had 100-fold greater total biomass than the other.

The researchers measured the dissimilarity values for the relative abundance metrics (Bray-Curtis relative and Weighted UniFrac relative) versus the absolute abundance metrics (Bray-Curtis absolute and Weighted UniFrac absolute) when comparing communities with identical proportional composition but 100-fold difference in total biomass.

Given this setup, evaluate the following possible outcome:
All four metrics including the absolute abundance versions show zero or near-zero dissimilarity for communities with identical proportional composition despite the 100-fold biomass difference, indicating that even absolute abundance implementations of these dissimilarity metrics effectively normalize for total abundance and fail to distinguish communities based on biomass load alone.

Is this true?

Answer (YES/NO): NO